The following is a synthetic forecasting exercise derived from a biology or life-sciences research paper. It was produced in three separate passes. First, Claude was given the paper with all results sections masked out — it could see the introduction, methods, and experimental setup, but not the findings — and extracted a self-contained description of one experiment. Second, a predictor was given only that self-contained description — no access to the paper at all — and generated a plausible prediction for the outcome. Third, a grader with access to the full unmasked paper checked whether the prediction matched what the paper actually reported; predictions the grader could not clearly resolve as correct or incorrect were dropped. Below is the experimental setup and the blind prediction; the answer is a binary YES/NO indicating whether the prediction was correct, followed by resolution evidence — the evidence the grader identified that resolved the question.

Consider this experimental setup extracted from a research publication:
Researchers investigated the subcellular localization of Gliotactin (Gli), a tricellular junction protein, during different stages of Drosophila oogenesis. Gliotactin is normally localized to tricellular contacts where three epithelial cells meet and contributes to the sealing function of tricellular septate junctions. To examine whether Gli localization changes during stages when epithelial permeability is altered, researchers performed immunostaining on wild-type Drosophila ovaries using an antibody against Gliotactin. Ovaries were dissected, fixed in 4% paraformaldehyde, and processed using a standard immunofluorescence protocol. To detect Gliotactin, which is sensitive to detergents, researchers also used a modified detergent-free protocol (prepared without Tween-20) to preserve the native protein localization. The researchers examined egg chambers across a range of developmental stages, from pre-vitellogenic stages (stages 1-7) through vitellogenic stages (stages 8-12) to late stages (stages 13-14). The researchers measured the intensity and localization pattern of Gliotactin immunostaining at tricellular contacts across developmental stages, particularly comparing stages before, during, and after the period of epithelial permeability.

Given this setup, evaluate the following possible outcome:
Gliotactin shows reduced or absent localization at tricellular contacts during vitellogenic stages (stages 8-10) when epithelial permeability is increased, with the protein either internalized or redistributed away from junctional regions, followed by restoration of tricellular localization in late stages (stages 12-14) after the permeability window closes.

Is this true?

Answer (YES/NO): NO